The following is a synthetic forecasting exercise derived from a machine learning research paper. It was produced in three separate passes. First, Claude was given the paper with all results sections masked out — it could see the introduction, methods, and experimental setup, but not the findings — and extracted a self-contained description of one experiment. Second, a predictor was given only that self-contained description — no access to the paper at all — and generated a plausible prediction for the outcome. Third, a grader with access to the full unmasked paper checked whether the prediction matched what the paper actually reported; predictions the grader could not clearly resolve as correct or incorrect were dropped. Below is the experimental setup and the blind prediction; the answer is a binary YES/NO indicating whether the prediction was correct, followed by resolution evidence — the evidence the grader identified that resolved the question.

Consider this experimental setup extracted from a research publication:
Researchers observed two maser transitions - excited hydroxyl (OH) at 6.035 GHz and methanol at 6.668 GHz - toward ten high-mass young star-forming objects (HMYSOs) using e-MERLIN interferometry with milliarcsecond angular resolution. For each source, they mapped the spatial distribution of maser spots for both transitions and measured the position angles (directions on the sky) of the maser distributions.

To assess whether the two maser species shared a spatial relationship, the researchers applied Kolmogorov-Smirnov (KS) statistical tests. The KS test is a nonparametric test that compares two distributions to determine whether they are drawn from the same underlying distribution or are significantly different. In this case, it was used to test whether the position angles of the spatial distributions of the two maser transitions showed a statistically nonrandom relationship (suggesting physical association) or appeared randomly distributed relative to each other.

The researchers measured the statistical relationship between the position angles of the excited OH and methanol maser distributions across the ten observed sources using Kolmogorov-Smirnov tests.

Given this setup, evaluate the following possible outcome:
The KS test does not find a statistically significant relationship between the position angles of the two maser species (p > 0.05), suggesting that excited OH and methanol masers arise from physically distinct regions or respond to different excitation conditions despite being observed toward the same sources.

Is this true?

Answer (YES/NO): NO